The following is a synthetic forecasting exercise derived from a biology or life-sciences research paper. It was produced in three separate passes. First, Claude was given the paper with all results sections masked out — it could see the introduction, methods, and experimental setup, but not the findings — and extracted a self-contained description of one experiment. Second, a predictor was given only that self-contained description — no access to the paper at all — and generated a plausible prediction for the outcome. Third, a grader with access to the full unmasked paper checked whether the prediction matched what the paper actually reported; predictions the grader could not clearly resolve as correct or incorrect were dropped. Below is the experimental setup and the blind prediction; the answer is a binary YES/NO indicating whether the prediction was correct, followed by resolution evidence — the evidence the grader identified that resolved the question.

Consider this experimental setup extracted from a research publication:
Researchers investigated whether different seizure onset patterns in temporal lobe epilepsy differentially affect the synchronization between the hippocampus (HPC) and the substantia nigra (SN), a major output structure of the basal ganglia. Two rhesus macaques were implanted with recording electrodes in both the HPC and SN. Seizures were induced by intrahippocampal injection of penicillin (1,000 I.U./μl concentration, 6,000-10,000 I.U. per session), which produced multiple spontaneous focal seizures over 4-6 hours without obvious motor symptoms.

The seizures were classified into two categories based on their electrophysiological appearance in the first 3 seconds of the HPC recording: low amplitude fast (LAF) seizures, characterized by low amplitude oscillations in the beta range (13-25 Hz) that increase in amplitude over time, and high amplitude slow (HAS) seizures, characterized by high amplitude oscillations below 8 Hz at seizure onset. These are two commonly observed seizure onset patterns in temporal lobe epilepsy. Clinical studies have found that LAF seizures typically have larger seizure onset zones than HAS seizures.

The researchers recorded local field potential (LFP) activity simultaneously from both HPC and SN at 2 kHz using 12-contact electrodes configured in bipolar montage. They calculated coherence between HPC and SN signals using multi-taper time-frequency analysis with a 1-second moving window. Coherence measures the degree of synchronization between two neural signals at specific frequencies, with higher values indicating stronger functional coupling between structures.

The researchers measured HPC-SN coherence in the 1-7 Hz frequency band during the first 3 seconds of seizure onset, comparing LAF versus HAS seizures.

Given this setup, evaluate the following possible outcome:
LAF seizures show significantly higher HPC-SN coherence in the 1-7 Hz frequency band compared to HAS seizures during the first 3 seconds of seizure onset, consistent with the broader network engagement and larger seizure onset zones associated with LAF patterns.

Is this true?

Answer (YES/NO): NO